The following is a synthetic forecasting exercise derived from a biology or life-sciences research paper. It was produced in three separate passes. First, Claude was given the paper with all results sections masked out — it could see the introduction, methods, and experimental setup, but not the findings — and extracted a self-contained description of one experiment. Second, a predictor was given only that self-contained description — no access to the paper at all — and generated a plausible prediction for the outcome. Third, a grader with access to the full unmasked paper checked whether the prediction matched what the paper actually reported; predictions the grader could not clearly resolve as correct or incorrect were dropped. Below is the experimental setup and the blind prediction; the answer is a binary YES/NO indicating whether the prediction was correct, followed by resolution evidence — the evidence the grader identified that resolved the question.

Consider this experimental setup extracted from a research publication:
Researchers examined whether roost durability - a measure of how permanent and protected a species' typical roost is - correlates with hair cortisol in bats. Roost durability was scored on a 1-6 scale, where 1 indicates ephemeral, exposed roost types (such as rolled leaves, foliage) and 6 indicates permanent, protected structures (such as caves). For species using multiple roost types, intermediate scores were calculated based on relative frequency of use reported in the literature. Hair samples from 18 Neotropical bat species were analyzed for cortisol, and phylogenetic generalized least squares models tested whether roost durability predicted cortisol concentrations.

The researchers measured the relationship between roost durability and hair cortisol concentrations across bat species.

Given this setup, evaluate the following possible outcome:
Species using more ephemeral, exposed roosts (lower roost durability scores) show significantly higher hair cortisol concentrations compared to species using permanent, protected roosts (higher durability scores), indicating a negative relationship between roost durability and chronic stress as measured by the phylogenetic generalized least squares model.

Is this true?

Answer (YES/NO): NO